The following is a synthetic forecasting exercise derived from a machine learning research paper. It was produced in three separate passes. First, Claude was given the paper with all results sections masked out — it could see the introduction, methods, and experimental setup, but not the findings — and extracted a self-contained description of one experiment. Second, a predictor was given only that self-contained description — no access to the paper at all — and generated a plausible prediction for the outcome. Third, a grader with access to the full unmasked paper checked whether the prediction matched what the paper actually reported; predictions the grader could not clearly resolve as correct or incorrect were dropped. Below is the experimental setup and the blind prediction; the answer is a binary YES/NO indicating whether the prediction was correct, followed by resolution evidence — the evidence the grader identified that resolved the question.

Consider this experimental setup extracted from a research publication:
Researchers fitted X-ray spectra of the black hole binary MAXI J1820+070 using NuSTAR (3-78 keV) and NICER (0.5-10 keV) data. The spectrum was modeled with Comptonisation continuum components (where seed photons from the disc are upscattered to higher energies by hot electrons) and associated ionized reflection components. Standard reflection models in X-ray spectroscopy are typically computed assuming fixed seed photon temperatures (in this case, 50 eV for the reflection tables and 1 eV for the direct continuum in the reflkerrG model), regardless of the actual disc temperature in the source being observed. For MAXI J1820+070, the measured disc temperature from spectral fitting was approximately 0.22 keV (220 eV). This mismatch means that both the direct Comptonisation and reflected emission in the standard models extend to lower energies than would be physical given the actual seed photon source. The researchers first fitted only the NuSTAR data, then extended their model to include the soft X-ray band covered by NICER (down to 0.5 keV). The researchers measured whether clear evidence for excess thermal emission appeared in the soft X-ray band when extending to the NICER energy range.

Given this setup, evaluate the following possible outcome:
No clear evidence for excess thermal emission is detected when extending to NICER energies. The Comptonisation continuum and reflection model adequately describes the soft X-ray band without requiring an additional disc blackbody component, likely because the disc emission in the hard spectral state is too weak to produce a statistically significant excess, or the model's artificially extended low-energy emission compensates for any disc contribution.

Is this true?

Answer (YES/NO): NO